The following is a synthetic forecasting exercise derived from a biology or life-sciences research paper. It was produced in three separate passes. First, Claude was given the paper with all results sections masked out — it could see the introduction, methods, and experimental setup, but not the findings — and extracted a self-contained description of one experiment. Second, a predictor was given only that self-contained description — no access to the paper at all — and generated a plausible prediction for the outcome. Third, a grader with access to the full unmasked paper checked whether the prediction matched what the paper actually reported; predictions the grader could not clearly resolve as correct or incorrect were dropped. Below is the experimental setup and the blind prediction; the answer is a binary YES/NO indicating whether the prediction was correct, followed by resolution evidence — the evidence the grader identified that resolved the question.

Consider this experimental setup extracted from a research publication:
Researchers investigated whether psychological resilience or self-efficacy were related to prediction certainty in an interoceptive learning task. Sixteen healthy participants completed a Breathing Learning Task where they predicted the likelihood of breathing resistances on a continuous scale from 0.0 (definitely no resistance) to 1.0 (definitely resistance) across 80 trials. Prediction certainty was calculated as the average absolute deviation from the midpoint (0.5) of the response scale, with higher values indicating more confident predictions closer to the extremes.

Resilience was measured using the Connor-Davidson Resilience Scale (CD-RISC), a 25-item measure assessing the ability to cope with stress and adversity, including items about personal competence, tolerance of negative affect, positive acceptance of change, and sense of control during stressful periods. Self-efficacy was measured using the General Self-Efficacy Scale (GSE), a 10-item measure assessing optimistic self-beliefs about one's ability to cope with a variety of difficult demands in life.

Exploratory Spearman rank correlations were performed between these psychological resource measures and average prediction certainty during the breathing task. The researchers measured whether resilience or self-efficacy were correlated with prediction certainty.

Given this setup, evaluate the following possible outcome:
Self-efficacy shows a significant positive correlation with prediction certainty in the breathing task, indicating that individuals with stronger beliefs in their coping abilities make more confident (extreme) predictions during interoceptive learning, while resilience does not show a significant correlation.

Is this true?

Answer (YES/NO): NO